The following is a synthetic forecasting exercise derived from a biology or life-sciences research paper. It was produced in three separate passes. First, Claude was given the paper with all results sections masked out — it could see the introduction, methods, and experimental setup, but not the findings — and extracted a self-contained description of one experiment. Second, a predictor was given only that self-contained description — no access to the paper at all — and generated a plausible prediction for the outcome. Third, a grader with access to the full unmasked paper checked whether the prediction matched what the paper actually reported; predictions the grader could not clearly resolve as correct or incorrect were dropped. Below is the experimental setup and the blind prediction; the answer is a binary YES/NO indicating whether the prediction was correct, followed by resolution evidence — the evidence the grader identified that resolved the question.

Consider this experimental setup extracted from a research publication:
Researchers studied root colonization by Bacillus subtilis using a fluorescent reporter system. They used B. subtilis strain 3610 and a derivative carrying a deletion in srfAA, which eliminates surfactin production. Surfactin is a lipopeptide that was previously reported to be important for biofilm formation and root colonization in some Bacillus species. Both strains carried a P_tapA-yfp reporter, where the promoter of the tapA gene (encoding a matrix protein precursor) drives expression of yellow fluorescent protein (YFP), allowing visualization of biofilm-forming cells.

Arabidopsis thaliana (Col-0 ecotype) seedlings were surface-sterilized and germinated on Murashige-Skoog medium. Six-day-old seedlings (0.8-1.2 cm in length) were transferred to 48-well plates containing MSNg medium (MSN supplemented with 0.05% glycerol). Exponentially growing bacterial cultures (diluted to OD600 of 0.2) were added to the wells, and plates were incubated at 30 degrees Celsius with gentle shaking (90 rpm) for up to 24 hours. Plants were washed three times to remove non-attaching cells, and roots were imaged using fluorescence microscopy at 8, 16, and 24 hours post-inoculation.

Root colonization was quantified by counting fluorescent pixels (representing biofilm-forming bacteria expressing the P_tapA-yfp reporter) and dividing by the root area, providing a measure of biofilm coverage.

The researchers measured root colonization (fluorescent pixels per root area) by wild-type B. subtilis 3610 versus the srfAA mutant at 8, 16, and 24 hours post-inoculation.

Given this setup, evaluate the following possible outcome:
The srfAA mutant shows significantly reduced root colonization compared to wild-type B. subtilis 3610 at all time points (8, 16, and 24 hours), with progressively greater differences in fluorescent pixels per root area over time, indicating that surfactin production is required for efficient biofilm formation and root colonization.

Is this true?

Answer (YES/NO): NO